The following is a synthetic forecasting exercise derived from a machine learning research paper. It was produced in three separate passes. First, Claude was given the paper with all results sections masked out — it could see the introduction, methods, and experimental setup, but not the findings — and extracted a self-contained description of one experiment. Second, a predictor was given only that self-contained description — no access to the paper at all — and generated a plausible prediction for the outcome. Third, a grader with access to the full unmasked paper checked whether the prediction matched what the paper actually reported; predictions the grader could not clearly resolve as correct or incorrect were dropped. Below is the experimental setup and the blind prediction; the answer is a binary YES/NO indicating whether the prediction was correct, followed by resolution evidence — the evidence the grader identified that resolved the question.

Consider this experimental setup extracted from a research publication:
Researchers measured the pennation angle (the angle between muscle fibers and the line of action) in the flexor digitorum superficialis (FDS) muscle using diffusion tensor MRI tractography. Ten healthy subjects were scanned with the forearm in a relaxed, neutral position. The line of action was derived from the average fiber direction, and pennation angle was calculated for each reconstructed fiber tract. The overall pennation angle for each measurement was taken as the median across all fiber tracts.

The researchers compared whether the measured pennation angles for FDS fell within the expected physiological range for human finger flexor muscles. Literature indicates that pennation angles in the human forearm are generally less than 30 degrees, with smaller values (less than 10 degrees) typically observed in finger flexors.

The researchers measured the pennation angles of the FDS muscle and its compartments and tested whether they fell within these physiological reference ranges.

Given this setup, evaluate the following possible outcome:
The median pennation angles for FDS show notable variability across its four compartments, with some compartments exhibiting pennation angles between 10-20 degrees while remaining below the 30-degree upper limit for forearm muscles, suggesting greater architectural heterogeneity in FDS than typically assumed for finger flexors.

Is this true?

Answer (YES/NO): NO